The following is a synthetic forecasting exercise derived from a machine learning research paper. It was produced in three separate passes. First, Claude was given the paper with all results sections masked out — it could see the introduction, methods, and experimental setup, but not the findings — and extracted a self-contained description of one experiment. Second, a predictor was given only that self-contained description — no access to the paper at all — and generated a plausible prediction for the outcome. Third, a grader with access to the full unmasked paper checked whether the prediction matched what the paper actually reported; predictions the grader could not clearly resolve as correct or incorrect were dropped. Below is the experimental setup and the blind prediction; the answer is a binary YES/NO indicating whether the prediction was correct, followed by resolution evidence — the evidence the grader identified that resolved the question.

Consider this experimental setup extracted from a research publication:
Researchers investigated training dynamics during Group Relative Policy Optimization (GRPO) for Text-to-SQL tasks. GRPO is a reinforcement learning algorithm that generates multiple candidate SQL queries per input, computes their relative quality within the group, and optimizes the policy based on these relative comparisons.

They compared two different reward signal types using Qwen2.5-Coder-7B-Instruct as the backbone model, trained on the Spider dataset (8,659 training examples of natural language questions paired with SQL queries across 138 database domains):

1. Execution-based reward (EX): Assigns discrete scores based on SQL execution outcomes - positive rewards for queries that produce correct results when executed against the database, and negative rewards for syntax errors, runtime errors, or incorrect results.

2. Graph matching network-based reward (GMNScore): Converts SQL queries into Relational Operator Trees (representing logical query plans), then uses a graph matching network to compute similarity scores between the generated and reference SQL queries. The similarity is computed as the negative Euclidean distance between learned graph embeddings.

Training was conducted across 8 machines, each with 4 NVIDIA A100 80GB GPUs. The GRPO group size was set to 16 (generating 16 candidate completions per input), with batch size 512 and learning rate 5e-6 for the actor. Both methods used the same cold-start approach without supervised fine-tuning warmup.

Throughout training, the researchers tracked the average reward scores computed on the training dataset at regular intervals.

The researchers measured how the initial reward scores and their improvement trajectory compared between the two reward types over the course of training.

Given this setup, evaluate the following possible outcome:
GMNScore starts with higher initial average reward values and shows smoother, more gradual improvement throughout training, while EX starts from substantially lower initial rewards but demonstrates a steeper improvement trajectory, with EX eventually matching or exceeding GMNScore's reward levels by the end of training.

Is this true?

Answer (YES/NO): NO